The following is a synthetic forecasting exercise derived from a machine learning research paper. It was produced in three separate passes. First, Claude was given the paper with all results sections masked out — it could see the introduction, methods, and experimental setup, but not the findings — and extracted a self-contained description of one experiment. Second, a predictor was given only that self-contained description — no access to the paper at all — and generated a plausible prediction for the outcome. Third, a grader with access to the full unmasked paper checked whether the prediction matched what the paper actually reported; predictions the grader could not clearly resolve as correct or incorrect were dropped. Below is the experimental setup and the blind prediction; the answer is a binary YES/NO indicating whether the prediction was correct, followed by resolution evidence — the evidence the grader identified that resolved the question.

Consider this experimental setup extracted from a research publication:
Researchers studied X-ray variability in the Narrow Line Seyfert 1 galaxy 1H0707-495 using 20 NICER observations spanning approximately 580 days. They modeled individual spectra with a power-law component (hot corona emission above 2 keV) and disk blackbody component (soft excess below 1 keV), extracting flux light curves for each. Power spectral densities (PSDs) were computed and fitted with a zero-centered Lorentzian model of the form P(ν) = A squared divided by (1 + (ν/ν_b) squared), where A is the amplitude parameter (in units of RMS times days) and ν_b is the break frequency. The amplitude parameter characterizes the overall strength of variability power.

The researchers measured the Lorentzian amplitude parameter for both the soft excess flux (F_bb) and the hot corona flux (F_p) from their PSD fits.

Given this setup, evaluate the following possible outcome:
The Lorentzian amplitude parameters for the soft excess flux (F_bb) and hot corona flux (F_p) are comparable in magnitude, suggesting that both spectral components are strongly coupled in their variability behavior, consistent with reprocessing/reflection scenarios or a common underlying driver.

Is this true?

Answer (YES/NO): NO